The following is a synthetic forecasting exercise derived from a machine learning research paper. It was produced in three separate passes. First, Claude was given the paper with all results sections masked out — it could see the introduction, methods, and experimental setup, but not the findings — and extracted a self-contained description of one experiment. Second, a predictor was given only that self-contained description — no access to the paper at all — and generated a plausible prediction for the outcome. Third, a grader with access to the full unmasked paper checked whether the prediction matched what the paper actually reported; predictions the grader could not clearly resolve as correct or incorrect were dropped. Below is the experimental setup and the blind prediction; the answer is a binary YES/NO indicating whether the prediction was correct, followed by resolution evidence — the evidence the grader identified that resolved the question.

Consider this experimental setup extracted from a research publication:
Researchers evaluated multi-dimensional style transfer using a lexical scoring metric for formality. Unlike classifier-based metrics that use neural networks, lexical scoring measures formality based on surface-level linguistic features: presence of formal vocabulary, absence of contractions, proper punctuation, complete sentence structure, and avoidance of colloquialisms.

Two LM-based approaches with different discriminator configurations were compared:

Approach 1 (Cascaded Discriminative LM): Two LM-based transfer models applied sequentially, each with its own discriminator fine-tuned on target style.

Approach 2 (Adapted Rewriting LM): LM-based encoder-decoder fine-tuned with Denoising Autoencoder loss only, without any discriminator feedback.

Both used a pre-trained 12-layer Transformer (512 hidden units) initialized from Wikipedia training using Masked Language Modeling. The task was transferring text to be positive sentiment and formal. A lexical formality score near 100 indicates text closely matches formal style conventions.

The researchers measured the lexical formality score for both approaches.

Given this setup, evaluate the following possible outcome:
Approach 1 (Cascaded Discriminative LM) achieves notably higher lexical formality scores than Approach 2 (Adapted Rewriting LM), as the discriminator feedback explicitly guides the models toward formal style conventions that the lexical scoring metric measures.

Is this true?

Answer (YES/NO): YES